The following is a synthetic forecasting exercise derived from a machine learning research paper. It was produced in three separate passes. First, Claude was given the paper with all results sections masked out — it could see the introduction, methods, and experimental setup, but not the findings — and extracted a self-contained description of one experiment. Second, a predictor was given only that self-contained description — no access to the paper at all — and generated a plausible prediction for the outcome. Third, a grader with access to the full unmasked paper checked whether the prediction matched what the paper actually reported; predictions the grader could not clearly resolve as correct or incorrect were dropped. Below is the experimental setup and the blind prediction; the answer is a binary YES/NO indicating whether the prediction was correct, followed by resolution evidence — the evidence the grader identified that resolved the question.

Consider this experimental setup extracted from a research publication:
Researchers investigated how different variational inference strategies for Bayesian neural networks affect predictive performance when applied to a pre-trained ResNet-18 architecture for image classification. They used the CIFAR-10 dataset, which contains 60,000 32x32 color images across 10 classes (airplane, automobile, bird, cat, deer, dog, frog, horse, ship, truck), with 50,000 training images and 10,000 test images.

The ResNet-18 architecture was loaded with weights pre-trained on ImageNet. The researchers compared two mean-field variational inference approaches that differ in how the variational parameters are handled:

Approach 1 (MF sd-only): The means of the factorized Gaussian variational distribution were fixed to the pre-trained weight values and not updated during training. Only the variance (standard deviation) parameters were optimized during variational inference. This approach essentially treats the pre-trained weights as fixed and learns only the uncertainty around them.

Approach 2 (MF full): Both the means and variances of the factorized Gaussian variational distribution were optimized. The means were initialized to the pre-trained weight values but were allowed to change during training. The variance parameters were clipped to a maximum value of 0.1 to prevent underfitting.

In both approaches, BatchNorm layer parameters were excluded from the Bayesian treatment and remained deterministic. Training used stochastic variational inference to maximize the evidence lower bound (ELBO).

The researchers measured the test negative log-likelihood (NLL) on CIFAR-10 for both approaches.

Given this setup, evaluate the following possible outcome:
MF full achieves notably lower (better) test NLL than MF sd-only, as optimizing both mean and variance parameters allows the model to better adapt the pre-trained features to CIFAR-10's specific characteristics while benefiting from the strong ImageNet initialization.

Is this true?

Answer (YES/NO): YES